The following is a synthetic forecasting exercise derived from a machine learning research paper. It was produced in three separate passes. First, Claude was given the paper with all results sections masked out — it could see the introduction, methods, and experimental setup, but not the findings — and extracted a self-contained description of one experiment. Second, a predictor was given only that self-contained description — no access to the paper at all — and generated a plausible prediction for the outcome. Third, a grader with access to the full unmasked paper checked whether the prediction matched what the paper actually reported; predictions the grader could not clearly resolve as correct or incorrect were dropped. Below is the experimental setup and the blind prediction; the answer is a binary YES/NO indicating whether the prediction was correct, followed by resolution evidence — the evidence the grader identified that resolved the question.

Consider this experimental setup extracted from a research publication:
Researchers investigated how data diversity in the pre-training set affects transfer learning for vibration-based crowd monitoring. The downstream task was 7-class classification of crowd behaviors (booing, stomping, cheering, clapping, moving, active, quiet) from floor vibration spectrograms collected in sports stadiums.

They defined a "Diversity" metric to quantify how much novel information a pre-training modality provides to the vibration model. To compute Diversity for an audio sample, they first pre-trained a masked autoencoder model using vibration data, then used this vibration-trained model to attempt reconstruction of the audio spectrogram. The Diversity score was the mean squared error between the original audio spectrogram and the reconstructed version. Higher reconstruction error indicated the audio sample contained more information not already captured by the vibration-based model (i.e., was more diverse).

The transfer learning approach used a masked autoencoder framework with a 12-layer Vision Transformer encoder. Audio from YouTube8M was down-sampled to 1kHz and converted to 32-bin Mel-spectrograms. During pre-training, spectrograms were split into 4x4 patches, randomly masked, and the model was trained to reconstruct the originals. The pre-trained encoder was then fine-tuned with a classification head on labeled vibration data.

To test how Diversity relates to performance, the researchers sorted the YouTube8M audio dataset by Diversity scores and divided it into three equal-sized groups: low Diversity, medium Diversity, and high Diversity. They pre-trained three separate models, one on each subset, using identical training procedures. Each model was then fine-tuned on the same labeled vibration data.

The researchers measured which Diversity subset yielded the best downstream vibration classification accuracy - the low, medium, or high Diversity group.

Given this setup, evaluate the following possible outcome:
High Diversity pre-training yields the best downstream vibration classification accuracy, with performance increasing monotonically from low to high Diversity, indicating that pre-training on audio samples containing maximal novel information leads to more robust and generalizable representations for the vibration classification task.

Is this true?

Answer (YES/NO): NO